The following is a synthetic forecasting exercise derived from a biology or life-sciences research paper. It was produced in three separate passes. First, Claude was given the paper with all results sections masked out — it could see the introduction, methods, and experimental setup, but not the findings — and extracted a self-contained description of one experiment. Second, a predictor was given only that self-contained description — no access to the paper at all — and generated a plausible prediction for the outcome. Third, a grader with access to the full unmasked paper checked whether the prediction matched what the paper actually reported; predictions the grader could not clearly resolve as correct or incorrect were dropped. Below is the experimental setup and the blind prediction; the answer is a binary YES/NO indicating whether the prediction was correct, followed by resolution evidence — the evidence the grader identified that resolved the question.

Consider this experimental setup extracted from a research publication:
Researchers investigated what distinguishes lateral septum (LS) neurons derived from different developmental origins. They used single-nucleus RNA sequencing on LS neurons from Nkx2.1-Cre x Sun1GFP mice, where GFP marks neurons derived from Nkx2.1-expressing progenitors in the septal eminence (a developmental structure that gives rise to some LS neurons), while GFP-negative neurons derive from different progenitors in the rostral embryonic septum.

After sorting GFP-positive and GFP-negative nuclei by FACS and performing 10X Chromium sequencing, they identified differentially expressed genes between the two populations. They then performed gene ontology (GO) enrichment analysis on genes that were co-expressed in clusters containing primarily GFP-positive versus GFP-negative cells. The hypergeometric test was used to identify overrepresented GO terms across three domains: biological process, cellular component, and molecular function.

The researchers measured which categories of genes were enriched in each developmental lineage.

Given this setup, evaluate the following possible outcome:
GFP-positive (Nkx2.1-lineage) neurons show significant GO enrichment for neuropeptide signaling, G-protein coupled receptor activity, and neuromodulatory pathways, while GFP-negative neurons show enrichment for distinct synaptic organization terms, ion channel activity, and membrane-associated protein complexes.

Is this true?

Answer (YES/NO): NO